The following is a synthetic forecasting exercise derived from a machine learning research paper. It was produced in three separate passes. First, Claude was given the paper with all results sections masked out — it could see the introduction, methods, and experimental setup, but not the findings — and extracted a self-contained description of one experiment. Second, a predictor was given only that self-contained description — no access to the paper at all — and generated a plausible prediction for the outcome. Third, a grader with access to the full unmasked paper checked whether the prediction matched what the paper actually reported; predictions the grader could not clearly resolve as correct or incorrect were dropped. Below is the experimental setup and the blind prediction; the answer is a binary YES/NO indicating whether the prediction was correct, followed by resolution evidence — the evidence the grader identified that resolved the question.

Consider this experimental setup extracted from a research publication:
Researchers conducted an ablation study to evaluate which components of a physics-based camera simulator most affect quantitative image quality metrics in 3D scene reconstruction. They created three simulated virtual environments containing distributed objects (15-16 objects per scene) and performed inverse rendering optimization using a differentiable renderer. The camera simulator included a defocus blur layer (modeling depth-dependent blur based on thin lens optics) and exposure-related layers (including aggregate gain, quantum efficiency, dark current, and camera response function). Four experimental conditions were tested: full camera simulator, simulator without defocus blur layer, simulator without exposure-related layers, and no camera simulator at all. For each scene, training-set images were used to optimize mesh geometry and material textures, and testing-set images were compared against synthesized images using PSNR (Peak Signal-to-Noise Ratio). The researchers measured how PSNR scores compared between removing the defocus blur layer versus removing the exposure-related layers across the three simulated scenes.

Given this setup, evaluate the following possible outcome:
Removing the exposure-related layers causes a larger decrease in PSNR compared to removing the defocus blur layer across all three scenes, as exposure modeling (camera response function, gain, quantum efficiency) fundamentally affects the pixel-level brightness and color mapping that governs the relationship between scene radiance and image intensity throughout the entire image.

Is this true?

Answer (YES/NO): YES